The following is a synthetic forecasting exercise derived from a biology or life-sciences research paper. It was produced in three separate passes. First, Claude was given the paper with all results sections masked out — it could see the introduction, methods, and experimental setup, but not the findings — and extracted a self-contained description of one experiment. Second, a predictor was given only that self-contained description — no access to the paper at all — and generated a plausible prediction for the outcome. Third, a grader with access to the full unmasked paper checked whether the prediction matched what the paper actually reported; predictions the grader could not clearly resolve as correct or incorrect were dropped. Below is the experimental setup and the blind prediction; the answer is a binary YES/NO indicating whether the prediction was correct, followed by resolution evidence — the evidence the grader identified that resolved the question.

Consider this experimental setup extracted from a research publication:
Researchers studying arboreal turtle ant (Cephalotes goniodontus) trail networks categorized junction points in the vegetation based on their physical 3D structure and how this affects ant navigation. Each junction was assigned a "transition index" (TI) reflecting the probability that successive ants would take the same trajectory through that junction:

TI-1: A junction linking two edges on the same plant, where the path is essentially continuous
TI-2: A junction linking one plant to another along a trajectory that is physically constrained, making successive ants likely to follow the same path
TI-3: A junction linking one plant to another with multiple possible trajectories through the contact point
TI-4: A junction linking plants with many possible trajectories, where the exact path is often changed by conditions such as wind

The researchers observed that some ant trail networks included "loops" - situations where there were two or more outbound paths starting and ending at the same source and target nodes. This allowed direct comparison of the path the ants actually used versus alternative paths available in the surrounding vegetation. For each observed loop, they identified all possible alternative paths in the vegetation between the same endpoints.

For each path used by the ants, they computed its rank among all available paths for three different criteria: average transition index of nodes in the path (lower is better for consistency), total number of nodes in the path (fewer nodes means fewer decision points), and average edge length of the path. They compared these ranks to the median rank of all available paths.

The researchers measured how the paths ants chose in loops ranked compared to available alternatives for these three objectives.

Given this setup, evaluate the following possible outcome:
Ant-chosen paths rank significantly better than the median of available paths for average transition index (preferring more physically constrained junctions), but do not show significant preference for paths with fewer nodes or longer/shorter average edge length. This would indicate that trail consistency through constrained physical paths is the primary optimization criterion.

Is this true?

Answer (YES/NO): NO